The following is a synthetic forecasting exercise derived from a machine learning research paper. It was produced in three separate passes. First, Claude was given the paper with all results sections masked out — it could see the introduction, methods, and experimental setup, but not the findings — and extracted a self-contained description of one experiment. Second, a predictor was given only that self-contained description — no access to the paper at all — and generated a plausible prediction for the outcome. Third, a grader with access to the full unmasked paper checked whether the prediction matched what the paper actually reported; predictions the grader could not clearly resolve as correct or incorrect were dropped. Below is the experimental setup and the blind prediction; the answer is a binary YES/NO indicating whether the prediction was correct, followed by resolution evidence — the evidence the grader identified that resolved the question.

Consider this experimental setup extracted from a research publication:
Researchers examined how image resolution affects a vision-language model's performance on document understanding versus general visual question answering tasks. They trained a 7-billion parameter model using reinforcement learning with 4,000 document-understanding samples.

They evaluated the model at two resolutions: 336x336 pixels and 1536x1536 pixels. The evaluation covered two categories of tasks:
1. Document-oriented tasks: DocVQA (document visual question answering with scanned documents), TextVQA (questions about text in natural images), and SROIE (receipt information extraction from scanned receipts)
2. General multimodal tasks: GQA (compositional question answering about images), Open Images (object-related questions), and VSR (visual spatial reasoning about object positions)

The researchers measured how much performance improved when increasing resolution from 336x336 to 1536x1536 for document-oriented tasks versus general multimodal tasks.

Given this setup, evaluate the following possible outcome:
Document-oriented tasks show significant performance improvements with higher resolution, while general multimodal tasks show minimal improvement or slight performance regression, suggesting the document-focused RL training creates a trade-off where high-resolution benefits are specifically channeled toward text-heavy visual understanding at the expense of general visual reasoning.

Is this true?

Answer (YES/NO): NO